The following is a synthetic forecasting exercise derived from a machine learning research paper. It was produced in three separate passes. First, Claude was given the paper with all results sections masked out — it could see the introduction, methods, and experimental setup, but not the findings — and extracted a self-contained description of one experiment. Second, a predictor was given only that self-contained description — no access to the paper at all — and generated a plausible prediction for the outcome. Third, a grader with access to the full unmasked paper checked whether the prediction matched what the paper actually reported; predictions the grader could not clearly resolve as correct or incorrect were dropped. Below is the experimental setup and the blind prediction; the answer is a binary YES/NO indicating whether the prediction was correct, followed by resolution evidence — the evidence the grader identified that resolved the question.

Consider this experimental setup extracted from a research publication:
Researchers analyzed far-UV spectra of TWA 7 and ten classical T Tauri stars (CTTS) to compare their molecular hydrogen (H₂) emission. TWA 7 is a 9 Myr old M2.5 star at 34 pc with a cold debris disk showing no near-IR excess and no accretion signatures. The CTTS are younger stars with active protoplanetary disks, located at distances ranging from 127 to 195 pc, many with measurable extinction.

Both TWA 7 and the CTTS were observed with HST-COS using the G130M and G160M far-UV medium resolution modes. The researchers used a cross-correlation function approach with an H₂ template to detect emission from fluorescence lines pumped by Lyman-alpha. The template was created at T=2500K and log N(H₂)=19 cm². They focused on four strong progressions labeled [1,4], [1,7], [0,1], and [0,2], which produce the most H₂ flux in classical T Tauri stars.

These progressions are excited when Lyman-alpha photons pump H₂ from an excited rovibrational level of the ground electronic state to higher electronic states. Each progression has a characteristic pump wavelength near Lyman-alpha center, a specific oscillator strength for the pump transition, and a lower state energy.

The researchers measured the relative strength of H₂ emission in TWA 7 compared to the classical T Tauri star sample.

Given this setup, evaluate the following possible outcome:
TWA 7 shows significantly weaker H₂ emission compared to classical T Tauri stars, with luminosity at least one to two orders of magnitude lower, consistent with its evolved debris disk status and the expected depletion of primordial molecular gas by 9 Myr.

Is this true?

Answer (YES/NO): NO